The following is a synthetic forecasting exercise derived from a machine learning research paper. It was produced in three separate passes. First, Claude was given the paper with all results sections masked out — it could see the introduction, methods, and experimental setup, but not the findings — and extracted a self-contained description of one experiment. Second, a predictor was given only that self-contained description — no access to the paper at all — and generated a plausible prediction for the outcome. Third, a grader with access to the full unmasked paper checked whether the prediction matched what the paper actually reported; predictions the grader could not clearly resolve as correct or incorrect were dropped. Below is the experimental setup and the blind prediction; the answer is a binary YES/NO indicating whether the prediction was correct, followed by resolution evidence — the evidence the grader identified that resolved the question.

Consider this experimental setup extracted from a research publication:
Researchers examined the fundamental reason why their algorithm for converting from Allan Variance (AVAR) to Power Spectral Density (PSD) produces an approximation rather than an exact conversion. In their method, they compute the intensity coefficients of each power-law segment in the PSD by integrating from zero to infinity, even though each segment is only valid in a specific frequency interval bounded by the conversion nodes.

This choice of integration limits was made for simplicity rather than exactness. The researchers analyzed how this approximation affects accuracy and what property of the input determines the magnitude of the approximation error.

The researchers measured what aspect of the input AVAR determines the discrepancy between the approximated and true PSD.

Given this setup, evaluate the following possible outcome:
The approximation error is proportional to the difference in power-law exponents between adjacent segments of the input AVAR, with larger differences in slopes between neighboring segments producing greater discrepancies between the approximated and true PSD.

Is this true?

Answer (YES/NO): NO